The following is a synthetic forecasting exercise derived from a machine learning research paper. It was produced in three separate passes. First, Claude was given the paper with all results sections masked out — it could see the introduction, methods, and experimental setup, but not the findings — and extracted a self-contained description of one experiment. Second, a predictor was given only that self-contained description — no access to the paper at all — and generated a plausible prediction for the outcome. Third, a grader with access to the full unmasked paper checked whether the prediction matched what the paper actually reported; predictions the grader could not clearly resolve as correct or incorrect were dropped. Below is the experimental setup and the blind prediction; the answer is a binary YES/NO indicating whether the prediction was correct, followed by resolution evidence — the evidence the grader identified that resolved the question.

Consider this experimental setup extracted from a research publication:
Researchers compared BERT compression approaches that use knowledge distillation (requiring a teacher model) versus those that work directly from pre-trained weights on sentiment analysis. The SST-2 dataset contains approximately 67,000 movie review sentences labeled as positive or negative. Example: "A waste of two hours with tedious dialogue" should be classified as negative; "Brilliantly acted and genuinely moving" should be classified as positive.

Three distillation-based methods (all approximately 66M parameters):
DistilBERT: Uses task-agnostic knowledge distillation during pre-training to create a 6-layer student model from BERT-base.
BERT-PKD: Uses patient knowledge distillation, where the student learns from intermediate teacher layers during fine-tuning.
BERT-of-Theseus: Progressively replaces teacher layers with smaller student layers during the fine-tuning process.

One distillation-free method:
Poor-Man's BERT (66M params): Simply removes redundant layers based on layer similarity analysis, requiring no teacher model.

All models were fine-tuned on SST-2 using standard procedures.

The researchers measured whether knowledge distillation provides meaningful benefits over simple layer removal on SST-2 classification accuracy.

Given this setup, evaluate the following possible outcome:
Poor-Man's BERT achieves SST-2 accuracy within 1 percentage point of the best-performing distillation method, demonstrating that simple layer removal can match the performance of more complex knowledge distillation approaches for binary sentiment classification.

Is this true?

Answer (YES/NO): NO